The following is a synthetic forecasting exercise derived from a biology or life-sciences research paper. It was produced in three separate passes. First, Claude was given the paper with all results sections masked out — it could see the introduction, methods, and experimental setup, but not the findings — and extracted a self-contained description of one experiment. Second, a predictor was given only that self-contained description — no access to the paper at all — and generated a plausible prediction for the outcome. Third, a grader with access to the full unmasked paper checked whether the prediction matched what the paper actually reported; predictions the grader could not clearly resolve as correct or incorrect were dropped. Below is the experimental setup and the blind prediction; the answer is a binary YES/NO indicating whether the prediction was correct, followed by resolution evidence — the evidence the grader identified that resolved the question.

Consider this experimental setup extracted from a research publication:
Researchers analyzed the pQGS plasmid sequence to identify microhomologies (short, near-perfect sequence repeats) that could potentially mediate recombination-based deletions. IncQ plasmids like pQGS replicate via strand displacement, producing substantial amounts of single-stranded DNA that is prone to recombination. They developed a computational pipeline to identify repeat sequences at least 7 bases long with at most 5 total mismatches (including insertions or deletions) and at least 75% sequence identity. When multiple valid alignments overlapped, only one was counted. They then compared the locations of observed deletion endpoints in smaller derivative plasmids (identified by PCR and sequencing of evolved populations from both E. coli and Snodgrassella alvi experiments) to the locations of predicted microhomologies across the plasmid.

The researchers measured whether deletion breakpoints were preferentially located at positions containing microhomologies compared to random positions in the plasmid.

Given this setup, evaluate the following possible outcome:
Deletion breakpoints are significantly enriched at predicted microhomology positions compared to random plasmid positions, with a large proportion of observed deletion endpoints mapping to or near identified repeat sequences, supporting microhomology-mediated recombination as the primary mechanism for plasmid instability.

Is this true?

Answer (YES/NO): NO